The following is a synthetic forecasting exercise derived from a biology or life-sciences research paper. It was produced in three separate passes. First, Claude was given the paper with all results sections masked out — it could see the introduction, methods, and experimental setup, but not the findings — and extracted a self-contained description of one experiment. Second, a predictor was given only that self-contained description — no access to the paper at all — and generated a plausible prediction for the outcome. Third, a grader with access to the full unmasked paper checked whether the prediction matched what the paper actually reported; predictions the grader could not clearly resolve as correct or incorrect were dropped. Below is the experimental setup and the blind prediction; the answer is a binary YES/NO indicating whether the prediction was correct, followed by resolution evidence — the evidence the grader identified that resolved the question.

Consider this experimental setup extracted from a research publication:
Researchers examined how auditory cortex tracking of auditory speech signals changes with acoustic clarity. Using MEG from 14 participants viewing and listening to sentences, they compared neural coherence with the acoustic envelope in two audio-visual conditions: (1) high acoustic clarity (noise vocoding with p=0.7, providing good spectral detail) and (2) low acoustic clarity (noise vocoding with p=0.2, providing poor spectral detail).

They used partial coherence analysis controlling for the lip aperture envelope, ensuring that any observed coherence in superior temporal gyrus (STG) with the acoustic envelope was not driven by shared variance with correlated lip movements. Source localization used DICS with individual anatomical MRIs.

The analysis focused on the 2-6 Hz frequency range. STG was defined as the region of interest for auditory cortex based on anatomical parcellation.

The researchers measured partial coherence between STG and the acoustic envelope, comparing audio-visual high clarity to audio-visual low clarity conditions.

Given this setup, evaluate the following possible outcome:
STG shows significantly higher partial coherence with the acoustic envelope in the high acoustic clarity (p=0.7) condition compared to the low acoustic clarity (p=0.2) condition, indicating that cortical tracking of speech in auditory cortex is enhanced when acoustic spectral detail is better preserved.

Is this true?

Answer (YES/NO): NO